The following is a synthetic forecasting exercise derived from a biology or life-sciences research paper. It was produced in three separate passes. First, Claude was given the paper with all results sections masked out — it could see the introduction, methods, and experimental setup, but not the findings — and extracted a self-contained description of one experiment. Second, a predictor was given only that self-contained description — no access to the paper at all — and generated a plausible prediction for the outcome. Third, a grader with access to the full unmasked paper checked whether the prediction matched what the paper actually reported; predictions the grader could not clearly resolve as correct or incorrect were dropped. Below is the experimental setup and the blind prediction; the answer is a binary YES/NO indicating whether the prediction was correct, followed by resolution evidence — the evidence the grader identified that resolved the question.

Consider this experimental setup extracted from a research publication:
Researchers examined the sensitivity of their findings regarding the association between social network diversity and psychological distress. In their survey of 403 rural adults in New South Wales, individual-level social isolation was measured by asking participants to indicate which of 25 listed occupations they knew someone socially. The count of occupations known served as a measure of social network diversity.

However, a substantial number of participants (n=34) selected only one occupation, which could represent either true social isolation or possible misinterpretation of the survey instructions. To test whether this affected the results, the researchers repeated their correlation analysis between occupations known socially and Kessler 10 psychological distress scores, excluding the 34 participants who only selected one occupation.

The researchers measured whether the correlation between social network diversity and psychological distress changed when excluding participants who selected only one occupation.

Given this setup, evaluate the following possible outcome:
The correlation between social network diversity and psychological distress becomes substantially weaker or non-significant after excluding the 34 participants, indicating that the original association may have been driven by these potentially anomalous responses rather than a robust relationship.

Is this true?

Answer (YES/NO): NO